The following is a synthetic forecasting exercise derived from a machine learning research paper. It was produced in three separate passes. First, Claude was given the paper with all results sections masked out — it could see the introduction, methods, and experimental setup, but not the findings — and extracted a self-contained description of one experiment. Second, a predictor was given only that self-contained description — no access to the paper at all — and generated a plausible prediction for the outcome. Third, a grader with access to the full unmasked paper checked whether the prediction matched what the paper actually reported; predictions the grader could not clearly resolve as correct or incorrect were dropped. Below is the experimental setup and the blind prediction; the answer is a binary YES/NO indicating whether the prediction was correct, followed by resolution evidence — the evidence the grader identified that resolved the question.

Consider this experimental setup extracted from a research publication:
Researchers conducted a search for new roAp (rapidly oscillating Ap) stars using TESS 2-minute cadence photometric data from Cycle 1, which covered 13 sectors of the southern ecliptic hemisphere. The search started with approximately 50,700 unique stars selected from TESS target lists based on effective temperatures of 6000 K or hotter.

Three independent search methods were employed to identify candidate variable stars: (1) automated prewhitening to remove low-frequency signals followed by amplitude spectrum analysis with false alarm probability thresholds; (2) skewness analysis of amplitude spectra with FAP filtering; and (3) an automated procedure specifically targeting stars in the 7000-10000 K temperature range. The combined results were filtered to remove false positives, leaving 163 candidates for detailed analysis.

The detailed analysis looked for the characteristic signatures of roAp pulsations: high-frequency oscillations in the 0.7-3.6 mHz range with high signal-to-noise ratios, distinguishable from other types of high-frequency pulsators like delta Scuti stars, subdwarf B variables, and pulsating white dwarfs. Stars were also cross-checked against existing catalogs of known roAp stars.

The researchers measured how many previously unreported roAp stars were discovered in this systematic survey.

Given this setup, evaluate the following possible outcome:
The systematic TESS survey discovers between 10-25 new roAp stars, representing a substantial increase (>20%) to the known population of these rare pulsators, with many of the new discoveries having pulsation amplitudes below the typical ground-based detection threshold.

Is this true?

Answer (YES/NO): NO